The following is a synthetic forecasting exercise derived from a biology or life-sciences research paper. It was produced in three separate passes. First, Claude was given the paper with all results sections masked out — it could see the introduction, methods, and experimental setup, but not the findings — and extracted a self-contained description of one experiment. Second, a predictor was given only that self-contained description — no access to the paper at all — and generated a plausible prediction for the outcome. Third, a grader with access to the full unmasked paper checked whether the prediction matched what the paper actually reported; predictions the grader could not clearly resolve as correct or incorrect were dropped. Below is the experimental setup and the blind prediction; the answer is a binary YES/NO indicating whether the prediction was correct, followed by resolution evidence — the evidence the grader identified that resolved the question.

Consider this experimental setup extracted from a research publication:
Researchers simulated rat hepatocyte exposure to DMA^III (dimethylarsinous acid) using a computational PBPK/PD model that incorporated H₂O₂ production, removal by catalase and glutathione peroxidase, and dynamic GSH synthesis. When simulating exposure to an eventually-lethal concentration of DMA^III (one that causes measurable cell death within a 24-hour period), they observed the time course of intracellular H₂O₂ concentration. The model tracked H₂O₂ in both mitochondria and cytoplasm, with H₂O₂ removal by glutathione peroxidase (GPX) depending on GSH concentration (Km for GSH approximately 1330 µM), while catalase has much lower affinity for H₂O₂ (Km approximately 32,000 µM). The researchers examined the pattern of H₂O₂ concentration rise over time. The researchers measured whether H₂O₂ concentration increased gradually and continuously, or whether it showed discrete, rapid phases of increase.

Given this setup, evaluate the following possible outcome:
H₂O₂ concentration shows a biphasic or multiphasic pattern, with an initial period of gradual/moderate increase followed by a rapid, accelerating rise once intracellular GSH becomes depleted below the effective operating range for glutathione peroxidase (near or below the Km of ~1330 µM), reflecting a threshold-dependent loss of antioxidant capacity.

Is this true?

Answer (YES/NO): YES